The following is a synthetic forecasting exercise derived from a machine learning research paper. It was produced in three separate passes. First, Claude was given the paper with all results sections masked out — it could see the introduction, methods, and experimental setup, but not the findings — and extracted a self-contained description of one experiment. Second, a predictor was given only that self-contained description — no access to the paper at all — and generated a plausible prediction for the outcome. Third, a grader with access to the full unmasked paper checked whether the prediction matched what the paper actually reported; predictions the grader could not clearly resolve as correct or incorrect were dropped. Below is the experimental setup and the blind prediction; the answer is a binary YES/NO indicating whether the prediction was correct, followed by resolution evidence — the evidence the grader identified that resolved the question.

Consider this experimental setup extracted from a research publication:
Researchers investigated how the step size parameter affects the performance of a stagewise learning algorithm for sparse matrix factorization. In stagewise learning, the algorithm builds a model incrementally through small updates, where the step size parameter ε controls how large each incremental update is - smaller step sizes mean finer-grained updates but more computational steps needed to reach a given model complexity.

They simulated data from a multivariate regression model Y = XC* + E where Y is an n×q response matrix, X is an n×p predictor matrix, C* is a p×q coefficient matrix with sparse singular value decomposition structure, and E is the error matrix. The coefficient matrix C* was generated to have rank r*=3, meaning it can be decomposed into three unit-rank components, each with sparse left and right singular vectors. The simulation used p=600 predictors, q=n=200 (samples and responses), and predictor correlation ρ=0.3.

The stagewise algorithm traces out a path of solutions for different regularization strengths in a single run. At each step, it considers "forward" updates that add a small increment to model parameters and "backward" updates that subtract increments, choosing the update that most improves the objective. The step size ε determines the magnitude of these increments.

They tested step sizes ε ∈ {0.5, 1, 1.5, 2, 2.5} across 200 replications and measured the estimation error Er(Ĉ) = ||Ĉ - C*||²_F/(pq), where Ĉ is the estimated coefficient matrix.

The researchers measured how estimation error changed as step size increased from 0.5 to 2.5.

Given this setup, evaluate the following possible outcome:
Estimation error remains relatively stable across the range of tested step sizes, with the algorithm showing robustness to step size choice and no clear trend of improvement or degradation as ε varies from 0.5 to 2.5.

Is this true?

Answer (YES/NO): NO